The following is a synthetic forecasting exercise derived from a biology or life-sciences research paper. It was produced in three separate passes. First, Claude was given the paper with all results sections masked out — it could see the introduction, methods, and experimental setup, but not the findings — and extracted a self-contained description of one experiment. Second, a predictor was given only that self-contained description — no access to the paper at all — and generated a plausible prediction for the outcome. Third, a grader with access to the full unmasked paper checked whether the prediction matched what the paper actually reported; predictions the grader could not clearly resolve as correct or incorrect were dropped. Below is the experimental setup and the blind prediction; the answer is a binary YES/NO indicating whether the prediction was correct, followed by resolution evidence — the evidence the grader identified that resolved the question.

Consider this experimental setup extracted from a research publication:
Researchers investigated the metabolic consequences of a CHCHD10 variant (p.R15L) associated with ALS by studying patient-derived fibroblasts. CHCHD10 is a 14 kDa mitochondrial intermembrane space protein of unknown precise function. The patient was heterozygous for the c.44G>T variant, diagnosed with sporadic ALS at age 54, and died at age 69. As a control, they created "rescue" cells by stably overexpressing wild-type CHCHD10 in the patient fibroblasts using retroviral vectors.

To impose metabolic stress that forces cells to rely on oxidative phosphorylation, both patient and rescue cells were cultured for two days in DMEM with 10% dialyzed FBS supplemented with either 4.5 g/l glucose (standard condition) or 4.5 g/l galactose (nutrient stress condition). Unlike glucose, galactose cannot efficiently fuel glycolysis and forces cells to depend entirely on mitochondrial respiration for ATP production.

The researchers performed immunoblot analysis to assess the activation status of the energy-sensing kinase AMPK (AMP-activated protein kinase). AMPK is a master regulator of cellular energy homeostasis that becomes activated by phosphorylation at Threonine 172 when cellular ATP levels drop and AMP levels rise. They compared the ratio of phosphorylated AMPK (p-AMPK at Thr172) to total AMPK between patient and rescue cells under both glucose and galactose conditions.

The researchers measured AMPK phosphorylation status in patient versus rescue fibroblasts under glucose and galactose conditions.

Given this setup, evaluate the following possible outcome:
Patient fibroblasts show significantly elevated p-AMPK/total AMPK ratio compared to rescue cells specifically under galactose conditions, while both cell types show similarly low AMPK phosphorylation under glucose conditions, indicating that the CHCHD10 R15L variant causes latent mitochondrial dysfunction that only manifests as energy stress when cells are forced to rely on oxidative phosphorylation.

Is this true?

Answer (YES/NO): YES